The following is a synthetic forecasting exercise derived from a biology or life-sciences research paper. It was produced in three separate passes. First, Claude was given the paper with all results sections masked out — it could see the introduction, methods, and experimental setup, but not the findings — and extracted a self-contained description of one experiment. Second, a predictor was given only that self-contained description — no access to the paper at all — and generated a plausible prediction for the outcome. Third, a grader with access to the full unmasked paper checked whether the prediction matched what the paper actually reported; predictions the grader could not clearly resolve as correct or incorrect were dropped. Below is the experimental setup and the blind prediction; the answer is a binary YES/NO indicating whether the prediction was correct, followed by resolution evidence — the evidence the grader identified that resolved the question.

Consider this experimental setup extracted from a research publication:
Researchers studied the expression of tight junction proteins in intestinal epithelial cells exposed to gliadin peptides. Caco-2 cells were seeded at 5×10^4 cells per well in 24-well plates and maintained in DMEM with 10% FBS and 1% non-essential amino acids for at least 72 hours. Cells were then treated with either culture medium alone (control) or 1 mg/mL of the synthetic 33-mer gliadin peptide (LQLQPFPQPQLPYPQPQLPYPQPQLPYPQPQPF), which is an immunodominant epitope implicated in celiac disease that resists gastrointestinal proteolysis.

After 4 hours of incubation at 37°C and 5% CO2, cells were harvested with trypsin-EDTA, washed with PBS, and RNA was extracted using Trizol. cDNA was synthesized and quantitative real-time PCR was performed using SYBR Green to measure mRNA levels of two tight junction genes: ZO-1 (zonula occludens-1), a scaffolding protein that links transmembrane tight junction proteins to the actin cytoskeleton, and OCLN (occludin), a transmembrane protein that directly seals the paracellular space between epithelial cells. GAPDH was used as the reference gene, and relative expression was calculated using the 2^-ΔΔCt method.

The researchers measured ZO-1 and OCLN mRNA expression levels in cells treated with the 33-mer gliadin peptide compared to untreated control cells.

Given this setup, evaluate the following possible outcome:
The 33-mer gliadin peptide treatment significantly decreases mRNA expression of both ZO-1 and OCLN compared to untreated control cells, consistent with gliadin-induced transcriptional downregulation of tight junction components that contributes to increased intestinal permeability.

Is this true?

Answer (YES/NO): YES